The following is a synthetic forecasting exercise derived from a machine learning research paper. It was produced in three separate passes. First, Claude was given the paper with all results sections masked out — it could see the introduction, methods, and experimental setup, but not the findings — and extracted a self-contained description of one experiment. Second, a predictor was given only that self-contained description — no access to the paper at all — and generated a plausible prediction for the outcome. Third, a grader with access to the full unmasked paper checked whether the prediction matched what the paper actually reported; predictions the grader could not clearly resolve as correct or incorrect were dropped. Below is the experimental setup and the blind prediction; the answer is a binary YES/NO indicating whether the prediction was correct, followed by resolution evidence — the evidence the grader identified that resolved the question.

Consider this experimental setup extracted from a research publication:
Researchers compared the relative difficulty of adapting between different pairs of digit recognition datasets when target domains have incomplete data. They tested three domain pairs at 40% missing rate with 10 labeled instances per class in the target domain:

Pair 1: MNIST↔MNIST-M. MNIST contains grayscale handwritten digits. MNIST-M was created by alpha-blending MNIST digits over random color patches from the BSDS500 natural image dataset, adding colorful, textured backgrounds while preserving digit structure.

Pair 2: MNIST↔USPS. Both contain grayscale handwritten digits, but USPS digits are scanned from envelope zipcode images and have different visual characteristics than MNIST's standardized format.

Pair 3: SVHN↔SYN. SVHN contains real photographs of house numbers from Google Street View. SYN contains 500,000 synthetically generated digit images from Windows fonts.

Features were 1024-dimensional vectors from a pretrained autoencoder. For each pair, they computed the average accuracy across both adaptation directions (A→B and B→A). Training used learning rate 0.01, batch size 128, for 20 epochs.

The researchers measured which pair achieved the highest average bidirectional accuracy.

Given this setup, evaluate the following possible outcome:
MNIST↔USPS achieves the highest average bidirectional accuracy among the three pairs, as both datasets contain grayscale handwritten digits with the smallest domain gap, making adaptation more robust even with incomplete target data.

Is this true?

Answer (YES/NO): YES